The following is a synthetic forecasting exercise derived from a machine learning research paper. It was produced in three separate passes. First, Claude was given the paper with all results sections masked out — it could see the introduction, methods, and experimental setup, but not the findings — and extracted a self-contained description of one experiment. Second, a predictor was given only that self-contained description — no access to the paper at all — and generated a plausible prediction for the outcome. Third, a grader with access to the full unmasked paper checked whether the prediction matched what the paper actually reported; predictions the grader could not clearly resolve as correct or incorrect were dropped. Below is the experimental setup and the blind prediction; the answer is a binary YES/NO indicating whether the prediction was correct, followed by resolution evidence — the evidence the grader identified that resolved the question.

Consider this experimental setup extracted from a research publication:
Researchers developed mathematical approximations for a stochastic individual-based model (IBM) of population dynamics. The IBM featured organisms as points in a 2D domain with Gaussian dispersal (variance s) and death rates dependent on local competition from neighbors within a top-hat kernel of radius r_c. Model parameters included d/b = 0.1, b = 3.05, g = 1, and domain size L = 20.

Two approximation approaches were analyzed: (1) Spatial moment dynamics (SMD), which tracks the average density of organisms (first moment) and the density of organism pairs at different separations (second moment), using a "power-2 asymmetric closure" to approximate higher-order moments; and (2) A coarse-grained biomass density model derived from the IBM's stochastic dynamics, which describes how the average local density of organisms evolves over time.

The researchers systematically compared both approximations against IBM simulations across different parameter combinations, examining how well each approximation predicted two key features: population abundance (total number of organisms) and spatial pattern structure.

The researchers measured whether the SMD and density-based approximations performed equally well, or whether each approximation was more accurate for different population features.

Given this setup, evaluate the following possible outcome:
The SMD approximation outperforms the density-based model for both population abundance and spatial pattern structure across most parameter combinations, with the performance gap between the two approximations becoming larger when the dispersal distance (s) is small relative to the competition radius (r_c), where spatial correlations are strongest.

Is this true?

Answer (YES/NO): NO